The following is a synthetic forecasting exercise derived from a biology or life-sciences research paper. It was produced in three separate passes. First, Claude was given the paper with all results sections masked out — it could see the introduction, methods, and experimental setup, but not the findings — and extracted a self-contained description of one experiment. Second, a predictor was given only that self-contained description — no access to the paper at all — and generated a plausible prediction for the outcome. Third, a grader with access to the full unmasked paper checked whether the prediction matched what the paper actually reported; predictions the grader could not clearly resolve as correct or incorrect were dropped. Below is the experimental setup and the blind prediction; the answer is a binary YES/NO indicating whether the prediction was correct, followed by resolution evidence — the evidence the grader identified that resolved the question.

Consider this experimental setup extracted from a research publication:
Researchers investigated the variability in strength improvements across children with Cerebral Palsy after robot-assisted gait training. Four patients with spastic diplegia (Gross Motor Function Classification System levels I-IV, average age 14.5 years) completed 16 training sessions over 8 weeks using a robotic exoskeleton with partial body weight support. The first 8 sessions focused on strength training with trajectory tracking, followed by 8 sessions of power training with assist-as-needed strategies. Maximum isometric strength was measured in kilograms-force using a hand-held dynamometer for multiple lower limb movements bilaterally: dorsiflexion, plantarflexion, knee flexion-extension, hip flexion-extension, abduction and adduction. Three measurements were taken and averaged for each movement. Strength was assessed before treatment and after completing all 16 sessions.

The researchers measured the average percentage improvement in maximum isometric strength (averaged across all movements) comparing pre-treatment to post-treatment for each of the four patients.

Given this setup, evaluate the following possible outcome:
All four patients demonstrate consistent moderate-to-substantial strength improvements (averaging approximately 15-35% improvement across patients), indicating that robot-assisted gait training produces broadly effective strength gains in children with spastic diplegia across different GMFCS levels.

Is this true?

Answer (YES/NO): NO